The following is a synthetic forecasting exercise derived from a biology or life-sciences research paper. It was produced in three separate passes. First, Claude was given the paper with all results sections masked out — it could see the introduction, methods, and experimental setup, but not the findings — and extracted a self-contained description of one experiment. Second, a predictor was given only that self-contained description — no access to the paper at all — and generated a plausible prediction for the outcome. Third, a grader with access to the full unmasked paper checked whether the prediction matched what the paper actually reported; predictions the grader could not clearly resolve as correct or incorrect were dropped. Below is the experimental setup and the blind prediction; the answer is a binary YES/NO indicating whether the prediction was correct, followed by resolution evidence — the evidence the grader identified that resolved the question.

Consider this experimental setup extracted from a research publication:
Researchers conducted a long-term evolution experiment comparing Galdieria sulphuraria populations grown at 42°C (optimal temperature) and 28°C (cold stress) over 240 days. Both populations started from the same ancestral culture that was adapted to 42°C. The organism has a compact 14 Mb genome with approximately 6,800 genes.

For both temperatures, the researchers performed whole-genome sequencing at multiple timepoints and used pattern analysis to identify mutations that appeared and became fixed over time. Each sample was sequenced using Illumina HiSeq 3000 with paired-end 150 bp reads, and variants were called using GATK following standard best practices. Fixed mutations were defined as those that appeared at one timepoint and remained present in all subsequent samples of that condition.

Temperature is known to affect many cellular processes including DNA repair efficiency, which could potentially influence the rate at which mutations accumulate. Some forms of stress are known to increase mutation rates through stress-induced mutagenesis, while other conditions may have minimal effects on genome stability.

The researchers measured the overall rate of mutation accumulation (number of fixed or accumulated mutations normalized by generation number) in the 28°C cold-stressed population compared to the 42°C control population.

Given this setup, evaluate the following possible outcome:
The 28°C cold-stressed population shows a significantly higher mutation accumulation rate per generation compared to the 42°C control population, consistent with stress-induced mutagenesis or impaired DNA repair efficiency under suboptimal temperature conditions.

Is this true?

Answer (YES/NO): YES